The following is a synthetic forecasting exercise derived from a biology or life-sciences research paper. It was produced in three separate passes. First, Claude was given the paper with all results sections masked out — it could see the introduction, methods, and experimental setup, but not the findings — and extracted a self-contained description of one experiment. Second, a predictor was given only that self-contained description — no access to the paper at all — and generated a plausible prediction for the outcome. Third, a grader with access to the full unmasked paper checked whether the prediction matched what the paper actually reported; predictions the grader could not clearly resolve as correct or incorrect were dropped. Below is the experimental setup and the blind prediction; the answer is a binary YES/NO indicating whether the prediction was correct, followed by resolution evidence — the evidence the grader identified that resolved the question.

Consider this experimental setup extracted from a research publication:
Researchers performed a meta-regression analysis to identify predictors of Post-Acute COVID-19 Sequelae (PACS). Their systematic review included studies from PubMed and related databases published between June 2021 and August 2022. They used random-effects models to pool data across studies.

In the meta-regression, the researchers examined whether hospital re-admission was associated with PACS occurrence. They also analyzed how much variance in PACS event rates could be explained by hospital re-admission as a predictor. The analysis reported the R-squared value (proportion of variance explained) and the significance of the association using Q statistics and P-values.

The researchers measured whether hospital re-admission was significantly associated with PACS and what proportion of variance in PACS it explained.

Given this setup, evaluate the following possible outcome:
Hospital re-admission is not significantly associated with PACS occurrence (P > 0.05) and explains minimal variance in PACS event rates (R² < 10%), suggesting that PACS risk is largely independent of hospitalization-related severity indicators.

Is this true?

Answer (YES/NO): NO